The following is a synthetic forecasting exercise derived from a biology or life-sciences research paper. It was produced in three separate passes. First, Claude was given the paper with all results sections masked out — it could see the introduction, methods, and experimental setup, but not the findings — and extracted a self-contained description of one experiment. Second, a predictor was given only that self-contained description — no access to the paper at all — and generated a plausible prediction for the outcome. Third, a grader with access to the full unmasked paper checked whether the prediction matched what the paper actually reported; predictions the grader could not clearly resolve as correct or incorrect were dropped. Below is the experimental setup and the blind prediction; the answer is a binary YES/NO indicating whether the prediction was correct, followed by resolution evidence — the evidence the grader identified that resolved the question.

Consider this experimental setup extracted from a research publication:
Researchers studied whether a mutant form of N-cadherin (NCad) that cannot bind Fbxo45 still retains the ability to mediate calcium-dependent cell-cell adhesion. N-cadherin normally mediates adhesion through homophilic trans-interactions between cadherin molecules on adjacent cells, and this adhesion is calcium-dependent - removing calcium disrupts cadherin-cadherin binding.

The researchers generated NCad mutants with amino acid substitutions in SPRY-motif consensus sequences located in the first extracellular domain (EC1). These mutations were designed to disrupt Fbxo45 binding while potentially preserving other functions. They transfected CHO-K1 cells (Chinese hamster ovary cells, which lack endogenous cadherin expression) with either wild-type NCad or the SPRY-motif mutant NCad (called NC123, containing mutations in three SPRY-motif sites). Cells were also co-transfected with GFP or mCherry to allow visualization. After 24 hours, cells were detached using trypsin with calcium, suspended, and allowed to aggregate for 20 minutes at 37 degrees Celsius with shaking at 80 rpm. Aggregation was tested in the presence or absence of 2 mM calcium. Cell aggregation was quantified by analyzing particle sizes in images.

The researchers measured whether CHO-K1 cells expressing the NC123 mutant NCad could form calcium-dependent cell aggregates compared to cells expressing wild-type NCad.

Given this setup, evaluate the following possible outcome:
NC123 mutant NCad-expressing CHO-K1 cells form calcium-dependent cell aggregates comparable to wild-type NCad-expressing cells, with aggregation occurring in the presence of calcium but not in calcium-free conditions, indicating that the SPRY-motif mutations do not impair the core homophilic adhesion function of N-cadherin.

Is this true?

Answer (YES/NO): YES